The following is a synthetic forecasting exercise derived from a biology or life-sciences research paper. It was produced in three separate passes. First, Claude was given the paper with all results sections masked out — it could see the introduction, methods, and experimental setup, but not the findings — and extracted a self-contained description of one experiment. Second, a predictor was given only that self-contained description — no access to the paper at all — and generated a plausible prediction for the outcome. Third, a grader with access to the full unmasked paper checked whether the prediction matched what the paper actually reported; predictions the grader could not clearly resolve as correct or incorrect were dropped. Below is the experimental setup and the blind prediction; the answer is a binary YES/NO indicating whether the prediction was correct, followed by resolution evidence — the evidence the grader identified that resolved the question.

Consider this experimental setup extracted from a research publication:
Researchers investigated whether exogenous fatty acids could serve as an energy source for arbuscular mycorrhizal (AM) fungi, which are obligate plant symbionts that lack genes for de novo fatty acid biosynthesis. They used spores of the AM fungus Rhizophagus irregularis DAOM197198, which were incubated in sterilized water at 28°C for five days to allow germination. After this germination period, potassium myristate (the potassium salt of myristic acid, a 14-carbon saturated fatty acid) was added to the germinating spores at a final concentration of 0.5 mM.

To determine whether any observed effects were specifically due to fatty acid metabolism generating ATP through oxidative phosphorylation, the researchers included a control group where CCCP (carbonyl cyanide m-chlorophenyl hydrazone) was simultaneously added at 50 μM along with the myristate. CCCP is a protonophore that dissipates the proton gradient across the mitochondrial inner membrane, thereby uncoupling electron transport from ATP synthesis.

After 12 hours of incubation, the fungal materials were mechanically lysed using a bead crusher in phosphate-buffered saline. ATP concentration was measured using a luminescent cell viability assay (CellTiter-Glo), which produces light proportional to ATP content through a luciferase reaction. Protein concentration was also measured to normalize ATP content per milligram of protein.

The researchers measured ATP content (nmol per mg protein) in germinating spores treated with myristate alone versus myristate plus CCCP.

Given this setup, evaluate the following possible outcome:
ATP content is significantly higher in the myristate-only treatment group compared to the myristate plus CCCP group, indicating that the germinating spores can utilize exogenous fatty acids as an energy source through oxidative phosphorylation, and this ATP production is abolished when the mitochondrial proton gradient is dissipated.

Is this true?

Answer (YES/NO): YES